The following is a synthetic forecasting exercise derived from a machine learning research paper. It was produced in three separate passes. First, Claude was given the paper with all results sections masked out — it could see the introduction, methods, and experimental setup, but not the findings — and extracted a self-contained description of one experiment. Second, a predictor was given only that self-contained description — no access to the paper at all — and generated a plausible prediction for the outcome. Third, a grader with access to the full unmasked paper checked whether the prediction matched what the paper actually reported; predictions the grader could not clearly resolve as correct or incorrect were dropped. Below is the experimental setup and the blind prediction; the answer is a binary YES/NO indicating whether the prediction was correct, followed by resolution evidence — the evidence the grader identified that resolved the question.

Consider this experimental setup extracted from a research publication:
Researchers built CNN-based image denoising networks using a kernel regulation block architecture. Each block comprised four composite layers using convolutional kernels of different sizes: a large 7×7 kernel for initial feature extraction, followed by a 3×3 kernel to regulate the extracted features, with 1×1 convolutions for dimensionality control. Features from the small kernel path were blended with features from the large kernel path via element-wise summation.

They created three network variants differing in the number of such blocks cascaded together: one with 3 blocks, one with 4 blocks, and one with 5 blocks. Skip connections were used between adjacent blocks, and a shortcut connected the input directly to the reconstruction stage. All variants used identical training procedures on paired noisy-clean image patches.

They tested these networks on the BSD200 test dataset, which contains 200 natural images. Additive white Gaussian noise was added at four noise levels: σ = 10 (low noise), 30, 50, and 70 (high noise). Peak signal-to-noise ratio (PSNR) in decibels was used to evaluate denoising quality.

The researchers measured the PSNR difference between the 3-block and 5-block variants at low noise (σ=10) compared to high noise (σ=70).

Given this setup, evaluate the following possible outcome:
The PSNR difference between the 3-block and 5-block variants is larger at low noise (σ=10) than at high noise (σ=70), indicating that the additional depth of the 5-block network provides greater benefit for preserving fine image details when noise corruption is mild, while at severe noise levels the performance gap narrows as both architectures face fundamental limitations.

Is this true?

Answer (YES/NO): NO